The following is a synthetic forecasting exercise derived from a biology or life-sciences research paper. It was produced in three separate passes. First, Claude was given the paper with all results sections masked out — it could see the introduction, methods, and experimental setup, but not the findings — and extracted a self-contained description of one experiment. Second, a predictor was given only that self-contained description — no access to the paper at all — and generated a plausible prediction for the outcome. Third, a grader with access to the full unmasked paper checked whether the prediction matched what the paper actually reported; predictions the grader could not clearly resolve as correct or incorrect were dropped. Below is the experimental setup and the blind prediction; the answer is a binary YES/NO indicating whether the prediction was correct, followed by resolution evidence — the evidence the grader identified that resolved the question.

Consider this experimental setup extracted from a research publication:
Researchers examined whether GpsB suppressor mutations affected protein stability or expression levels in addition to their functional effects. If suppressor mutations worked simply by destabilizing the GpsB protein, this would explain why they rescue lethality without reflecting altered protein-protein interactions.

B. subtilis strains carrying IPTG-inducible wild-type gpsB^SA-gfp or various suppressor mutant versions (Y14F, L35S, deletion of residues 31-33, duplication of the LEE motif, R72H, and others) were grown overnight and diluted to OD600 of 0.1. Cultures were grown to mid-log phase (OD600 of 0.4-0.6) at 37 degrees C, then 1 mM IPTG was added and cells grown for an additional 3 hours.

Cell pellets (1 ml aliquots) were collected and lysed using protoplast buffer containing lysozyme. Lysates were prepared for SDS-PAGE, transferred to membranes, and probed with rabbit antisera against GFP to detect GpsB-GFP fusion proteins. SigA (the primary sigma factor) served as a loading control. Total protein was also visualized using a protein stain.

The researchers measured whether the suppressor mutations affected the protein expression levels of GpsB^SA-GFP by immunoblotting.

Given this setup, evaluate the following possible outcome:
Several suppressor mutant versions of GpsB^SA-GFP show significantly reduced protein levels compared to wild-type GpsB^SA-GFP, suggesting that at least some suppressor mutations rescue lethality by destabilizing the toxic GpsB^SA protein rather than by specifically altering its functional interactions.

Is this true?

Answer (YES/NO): NO